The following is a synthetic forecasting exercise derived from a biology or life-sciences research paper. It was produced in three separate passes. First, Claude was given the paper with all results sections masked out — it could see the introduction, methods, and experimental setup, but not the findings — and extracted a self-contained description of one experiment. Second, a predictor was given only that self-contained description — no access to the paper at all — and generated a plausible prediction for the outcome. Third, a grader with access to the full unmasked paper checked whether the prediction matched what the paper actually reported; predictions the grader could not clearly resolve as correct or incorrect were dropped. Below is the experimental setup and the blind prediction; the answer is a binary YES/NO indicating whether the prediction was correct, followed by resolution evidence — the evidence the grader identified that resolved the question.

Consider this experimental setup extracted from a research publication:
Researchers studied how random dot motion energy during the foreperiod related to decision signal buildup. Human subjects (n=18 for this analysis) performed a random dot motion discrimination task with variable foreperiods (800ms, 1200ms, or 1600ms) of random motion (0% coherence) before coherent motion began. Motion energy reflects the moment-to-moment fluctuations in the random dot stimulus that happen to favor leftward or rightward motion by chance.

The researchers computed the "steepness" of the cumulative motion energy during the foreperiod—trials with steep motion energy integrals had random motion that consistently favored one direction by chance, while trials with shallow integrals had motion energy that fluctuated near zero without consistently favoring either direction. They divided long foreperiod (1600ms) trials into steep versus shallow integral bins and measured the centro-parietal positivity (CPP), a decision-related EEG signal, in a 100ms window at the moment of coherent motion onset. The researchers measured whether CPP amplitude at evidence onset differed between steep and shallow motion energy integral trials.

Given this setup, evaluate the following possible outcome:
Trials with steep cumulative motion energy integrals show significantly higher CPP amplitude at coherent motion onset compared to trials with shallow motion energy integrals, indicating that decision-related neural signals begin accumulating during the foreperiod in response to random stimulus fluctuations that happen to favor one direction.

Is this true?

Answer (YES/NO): YES